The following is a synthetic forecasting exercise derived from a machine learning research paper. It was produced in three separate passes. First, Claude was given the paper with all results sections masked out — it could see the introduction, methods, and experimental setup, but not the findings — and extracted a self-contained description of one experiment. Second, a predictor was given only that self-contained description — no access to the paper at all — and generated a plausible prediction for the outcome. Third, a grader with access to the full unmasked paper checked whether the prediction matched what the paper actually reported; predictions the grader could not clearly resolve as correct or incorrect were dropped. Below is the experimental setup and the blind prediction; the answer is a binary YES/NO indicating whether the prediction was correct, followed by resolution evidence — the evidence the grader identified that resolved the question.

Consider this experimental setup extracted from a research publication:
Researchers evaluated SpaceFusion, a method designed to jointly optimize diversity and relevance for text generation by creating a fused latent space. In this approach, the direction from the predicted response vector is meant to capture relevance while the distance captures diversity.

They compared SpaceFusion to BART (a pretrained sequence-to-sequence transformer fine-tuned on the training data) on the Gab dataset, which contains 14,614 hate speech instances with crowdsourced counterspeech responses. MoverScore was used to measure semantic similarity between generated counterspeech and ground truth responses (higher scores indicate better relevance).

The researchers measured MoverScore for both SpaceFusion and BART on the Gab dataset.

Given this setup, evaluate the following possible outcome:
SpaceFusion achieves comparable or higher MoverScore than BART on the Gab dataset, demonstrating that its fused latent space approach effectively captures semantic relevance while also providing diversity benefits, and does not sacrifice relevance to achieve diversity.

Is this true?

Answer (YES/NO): NO